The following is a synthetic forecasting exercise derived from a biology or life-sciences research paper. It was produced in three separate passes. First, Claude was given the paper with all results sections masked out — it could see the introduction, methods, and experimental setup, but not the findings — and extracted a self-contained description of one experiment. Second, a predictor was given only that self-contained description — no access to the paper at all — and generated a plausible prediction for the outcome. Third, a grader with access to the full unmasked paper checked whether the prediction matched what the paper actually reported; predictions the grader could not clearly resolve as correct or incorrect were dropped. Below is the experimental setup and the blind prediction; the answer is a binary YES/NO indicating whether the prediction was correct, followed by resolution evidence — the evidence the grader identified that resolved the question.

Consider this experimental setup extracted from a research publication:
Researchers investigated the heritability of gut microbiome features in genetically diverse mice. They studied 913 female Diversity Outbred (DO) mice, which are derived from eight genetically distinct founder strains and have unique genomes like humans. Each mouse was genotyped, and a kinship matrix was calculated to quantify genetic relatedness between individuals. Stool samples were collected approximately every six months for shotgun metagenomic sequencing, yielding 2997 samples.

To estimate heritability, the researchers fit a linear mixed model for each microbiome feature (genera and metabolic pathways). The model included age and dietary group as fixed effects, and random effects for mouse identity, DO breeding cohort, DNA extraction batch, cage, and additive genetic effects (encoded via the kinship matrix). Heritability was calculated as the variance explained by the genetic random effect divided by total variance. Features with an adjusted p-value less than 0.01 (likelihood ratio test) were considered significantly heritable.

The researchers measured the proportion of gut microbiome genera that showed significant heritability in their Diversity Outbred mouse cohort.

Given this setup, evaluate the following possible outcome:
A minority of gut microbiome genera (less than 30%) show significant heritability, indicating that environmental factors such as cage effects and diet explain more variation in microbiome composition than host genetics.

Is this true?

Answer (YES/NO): NO